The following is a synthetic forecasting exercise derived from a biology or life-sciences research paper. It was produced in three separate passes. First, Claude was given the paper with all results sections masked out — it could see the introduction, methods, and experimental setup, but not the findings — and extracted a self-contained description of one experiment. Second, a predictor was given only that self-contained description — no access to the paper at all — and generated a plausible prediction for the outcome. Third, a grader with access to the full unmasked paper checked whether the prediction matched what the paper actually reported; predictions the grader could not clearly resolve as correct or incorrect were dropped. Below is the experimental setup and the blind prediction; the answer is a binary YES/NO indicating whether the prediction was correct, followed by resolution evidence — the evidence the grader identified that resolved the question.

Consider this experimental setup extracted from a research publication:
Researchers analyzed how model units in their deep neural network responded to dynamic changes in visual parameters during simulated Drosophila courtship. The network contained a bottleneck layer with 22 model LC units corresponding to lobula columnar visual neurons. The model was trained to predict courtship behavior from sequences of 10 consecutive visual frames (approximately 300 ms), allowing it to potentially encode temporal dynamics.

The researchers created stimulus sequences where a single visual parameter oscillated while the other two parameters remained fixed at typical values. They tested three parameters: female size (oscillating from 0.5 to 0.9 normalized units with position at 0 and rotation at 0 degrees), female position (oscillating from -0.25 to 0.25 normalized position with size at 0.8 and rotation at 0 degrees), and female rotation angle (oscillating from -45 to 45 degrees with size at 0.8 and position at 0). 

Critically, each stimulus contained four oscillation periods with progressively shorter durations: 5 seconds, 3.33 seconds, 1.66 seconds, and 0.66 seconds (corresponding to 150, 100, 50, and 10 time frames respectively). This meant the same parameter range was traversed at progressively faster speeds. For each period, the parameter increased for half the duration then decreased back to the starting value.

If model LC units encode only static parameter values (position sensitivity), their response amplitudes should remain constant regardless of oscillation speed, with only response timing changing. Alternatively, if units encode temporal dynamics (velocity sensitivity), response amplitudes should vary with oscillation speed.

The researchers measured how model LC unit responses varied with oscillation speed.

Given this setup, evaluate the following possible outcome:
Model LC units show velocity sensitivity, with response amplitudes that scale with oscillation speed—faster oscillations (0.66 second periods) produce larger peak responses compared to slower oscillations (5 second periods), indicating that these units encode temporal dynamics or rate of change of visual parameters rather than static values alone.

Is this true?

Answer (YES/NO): NO